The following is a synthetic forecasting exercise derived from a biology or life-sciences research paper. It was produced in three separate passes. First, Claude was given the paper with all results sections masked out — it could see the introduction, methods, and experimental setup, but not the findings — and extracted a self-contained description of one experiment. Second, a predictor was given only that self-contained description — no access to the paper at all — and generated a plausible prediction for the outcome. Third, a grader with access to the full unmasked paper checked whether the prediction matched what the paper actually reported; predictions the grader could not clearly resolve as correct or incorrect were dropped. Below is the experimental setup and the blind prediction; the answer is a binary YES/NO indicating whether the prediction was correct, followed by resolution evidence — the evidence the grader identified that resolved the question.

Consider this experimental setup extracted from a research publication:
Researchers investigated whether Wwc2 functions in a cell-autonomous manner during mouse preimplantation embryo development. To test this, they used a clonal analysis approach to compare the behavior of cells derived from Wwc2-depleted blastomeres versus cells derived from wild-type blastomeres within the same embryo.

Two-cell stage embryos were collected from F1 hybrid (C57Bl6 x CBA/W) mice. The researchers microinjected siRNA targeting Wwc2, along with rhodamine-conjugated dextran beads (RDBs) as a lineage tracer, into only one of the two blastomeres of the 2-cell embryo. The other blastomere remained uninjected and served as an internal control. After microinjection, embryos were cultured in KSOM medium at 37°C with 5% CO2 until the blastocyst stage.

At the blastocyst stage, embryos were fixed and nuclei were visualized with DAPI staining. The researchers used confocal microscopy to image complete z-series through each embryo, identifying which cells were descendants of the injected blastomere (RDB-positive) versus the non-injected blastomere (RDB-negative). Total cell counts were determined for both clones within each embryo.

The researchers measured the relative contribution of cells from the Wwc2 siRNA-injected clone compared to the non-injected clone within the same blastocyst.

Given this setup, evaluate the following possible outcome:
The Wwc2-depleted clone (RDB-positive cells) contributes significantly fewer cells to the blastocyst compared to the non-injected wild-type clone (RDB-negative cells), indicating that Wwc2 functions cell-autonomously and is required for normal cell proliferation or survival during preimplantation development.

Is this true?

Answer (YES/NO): YES